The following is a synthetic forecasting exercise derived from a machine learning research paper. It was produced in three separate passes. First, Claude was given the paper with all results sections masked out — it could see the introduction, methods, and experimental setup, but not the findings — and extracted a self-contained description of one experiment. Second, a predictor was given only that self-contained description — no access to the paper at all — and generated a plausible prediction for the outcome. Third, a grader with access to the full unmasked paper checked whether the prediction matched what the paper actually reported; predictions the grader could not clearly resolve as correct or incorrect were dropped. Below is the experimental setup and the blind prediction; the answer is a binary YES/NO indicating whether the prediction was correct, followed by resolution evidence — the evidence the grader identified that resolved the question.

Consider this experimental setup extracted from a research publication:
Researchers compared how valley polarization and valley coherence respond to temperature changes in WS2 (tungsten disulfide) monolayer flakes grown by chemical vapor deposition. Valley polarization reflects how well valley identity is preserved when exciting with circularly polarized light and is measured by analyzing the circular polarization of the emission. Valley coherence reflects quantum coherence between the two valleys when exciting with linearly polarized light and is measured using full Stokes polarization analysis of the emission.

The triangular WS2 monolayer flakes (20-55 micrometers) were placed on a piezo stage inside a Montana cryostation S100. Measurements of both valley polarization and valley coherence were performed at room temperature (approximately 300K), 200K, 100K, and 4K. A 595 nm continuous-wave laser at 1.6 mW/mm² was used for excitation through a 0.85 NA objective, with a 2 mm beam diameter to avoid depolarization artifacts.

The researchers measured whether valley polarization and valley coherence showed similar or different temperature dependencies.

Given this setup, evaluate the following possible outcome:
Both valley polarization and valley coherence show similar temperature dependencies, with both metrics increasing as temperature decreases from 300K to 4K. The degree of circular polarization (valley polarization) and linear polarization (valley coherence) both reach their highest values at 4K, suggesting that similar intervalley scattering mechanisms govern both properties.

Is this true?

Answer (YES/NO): YES